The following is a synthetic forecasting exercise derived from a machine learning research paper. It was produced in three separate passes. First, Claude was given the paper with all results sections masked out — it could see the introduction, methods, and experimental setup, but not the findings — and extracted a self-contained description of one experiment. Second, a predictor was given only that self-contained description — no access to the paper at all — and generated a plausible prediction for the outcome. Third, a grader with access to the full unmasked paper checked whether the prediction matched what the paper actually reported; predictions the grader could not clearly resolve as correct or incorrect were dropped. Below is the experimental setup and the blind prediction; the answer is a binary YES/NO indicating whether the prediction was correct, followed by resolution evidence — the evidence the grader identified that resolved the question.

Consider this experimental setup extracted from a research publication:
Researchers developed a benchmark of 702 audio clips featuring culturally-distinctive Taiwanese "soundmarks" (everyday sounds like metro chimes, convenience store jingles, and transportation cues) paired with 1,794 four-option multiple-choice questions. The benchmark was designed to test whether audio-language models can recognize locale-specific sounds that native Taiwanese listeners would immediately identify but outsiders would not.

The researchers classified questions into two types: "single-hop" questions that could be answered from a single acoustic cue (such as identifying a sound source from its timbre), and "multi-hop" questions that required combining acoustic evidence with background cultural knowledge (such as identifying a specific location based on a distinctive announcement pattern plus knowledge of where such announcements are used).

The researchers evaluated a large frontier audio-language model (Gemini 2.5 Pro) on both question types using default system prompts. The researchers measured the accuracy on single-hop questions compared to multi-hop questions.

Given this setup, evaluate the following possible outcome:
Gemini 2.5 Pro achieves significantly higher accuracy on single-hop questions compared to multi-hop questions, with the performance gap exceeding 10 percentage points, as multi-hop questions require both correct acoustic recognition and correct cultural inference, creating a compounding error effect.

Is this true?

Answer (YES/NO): NO